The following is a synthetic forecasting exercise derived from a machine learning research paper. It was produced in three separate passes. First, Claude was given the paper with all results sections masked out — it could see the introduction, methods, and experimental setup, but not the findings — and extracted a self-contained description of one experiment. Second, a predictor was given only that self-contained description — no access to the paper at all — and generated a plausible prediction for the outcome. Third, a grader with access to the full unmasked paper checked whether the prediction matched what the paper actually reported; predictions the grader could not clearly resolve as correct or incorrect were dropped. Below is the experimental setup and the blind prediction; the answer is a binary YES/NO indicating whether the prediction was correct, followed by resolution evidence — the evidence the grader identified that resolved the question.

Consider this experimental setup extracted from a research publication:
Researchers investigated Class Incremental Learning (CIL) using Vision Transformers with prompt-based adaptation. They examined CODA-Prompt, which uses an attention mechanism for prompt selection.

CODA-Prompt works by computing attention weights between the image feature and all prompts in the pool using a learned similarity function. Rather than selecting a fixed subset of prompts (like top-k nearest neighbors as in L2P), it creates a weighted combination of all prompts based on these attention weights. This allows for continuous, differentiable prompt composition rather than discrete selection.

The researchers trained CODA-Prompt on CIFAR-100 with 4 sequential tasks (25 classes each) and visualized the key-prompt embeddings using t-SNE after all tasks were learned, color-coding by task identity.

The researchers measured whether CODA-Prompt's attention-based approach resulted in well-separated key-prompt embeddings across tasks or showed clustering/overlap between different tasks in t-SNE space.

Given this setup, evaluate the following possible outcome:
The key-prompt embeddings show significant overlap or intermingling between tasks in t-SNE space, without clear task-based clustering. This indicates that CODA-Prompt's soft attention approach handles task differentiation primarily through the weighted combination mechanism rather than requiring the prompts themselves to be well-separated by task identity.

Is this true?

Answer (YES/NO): YES